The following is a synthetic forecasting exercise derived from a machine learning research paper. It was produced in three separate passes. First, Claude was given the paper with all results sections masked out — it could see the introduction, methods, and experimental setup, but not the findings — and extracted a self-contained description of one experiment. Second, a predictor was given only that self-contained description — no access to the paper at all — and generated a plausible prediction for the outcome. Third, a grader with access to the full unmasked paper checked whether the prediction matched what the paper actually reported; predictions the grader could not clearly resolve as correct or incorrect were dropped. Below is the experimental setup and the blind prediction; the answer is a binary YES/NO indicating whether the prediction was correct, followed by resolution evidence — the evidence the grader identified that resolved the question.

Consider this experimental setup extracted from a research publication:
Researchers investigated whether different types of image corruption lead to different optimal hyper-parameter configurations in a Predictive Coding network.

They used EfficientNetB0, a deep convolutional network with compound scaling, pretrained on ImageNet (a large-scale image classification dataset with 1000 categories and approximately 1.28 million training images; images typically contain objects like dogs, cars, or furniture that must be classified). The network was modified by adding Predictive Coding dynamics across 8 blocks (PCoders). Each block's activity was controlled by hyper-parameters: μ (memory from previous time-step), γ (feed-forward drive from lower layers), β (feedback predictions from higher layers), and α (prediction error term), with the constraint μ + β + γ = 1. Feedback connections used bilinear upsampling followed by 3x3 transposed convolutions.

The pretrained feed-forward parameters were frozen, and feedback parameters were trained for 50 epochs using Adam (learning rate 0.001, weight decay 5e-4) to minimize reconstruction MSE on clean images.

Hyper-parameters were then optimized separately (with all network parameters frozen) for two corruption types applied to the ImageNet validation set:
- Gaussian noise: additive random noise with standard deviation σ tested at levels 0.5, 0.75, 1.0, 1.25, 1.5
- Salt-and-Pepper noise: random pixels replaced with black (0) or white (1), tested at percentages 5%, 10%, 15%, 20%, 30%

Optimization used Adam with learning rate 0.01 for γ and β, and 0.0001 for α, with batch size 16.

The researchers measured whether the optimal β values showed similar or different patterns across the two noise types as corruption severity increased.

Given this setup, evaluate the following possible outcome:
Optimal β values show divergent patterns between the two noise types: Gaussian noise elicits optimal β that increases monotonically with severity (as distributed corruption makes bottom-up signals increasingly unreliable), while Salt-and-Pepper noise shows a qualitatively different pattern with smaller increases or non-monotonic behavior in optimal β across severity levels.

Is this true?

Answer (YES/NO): NO